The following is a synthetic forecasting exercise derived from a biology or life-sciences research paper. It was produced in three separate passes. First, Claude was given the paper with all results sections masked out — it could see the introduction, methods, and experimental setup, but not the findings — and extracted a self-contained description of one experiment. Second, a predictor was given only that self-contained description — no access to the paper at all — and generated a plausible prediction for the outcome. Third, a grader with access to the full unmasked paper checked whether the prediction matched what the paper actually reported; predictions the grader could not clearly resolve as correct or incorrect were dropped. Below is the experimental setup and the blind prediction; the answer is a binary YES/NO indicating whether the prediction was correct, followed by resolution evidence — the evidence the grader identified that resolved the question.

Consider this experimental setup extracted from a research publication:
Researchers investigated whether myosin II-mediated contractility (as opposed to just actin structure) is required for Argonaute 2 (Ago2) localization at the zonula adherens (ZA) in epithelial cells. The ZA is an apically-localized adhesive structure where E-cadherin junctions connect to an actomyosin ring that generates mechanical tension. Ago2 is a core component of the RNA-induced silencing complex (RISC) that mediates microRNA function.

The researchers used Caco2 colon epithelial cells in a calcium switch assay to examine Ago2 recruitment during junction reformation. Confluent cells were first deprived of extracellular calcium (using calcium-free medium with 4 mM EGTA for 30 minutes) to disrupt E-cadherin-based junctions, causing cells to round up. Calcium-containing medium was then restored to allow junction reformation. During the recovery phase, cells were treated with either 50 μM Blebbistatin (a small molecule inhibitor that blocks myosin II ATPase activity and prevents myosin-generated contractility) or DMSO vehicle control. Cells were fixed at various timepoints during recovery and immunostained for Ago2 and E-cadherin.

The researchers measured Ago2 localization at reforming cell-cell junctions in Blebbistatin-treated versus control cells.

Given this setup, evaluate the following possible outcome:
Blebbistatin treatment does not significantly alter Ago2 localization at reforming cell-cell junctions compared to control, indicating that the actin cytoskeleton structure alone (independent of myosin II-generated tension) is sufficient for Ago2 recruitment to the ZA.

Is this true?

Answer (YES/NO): NO